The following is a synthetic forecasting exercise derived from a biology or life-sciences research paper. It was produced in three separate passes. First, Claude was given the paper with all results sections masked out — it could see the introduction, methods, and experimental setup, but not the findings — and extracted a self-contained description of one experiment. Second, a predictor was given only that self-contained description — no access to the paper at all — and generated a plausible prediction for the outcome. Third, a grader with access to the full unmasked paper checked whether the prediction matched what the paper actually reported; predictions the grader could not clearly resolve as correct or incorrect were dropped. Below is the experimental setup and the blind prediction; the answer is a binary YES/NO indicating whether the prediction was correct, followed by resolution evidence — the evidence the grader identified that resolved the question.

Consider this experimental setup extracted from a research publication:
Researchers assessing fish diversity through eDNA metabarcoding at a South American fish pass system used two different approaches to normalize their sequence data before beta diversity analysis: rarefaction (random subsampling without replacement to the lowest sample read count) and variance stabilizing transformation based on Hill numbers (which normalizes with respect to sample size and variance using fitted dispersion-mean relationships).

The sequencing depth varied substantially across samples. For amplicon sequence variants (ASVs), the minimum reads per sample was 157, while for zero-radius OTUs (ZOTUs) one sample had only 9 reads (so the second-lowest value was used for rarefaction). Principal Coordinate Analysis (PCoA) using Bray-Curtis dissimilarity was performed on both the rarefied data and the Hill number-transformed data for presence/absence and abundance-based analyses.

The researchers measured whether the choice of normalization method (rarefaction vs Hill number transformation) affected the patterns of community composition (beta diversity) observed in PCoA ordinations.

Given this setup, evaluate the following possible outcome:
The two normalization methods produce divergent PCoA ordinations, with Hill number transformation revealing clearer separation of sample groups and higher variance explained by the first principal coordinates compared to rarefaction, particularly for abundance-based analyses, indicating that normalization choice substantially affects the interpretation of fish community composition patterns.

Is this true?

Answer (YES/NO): NO